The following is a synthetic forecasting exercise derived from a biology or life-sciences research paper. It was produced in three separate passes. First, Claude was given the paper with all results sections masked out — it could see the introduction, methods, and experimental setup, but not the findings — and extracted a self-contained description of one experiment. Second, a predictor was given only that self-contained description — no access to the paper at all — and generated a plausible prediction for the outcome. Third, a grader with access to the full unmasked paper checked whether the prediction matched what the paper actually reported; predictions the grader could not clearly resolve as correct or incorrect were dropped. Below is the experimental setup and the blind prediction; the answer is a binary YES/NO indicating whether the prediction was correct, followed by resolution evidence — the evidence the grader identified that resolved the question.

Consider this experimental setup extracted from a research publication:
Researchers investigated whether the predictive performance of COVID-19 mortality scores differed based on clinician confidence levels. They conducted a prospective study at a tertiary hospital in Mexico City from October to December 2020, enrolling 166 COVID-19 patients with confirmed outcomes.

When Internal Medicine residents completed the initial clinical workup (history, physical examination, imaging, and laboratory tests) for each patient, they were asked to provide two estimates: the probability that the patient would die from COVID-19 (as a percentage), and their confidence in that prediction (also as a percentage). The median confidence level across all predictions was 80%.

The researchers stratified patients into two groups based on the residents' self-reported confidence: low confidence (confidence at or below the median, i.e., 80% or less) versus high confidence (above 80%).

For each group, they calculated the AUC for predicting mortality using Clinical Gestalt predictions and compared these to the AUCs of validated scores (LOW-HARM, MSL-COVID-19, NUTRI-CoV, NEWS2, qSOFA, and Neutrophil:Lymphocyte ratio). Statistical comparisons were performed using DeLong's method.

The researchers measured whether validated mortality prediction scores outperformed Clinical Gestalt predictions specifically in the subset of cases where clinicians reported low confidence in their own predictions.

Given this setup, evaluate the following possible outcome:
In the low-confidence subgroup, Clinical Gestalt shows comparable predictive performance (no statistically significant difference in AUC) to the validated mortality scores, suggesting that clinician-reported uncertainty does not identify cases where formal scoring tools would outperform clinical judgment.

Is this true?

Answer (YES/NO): NO